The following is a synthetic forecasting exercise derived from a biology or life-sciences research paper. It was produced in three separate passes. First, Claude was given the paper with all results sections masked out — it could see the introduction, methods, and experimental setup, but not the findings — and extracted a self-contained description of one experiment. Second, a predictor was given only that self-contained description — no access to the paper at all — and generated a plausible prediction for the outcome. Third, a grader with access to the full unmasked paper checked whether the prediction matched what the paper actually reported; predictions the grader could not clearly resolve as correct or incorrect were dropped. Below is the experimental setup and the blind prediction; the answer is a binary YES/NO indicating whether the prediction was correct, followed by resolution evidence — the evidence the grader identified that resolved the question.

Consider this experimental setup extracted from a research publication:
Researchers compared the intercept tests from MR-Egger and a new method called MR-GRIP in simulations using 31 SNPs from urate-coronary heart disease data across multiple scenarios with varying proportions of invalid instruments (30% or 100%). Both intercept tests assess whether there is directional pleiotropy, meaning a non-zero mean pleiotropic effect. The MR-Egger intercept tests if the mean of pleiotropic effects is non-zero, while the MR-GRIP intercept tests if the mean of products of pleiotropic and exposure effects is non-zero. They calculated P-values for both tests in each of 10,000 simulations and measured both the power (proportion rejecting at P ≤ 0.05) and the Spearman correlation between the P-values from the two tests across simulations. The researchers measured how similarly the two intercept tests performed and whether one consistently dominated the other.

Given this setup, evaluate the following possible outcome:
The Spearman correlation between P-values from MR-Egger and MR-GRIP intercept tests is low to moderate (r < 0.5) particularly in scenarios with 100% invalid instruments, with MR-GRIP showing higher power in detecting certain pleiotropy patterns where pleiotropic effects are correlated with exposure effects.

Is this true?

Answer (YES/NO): NO